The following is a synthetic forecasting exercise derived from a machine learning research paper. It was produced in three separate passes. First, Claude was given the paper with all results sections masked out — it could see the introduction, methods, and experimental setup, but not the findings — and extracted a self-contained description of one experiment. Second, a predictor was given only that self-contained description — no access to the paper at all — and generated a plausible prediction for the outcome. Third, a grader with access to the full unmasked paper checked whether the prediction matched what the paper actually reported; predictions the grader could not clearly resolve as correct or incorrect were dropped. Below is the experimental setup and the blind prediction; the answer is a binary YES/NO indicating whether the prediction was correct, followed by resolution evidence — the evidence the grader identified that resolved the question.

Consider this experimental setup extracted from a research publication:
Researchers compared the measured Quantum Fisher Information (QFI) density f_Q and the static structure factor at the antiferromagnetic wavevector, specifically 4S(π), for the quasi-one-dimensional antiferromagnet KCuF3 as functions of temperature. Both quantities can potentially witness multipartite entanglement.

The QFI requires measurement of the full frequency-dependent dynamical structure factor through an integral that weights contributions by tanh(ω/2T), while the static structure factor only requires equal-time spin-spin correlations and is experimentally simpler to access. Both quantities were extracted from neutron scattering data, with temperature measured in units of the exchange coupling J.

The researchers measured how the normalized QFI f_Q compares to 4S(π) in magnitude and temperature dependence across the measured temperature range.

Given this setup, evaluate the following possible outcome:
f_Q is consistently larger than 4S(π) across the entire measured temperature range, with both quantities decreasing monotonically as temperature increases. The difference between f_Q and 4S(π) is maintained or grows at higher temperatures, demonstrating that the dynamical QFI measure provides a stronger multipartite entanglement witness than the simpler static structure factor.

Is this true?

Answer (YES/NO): NO